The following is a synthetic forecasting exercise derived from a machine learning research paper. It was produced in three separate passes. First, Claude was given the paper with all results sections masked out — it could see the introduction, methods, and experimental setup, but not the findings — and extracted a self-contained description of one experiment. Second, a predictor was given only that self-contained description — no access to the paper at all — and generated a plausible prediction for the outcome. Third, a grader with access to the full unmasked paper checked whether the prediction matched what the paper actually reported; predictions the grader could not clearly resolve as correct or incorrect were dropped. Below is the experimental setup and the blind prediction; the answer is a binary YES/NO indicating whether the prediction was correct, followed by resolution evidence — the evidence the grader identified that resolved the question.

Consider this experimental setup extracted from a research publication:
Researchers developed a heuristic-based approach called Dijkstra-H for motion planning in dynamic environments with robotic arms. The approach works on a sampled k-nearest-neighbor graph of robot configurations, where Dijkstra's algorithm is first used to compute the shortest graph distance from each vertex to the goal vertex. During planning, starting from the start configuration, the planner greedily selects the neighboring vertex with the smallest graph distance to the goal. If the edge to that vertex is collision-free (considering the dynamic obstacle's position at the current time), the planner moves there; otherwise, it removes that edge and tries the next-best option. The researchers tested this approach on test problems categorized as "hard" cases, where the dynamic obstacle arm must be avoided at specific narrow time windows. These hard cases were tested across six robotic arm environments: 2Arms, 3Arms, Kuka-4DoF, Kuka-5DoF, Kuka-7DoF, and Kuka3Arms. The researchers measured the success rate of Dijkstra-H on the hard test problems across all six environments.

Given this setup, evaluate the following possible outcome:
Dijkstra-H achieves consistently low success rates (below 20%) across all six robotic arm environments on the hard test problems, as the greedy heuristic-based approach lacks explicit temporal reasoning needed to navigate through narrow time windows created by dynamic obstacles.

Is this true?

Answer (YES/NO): YES